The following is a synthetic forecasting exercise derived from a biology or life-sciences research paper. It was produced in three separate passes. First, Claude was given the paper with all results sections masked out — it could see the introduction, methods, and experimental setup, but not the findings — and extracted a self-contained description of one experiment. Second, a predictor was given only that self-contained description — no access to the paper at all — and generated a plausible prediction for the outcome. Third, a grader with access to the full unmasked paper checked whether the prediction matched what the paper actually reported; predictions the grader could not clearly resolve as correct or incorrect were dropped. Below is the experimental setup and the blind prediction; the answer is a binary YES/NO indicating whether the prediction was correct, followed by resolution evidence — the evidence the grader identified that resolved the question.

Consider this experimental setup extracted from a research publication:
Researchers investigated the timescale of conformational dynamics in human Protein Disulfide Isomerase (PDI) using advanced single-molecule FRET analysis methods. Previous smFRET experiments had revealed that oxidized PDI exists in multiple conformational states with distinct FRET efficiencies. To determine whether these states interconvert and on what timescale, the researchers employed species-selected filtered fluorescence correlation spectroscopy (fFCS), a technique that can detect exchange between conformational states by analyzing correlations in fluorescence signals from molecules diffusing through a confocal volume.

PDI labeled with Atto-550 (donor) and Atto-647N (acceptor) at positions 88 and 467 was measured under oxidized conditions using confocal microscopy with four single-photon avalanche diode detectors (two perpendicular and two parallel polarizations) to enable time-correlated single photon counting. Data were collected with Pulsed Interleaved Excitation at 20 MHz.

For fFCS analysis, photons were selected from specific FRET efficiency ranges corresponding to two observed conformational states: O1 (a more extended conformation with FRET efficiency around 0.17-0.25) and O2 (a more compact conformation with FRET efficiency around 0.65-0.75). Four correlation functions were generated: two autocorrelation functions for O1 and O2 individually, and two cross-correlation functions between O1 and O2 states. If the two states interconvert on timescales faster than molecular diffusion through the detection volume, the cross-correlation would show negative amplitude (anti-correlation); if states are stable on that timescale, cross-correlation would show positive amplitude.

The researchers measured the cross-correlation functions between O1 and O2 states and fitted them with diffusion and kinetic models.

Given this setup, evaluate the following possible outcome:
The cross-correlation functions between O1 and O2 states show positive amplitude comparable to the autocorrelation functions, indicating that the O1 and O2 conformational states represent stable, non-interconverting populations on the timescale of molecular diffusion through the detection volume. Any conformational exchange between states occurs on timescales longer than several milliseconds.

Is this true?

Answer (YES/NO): NO